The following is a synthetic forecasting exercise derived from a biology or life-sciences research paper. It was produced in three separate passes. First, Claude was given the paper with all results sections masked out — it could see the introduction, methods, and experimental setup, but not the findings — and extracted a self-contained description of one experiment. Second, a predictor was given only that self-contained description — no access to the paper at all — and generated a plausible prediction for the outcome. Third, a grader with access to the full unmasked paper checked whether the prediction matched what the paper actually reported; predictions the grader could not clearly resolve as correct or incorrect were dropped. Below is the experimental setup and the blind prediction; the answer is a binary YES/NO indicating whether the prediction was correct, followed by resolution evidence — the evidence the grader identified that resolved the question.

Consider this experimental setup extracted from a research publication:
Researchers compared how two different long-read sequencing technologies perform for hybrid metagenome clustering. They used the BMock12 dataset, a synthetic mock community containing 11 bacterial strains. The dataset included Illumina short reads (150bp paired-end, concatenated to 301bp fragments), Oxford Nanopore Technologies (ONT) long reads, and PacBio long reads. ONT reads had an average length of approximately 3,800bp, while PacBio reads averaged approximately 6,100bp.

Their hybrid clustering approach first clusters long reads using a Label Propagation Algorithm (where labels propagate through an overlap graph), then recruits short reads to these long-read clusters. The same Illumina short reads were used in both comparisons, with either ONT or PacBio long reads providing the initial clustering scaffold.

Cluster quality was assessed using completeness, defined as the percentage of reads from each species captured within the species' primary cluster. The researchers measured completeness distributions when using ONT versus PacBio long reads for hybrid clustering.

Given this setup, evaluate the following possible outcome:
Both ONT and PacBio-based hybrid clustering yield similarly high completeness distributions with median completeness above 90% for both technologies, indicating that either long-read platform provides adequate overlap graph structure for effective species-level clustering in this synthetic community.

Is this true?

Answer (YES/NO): NO